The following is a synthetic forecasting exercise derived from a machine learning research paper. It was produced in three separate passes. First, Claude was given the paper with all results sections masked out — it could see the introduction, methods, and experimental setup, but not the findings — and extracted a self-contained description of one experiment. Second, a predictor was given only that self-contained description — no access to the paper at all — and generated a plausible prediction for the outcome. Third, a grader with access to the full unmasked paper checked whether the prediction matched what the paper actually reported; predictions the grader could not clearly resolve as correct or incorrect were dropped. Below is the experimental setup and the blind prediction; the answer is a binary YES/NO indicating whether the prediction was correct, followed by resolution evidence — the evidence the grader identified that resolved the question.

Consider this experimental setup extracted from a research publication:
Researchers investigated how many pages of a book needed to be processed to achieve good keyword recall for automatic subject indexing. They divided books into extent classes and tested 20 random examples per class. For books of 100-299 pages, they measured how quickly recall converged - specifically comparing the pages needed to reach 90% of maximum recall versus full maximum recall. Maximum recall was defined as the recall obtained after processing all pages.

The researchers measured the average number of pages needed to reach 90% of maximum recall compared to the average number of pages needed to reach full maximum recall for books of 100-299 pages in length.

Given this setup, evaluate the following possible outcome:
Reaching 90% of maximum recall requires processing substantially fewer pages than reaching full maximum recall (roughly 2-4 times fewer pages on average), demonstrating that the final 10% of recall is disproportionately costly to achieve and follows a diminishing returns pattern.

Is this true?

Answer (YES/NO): NO